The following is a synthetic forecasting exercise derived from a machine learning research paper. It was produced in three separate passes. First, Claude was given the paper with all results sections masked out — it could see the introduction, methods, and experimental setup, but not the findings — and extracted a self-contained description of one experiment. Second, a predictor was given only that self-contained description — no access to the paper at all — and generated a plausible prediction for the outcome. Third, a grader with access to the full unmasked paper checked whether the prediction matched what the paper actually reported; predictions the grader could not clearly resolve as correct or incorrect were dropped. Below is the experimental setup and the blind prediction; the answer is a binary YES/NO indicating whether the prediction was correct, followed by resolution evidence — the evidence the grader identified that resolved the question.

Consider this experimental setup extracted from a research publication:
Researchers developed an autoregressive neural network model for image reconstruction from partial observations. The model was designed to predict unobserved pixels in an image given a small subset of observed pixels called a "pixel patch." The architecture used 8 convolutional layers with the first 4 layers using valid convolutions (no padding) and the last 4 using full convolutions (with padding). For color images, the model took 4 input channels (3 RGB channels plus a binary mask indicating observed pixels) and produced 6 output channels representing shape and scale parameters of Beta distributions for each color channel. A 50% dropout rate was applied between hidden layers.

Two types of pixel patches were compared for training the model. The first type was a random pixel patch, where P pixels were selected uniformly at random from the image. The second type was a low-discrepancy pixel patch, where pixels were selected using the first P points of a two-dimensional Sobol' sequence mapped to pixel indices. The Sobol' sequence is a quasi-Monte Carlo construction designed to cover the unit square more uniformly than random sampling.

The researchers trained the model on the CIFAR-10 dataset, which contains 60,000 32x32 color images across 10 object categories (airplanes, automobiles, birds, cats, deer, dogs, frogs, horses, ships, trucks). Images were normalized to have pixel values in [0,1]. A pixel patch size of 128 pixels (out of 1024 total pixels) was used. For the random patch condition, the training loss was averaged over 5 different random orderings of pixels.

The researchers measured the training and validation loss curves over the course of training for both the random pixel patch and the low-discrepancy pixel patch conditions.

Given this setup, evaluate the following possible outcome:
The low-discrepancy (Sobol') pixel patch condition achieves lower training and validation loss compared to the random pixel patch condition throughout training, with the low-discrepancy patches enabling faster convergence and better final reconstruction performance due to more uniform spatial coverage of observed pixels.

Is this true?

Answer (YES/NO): YES